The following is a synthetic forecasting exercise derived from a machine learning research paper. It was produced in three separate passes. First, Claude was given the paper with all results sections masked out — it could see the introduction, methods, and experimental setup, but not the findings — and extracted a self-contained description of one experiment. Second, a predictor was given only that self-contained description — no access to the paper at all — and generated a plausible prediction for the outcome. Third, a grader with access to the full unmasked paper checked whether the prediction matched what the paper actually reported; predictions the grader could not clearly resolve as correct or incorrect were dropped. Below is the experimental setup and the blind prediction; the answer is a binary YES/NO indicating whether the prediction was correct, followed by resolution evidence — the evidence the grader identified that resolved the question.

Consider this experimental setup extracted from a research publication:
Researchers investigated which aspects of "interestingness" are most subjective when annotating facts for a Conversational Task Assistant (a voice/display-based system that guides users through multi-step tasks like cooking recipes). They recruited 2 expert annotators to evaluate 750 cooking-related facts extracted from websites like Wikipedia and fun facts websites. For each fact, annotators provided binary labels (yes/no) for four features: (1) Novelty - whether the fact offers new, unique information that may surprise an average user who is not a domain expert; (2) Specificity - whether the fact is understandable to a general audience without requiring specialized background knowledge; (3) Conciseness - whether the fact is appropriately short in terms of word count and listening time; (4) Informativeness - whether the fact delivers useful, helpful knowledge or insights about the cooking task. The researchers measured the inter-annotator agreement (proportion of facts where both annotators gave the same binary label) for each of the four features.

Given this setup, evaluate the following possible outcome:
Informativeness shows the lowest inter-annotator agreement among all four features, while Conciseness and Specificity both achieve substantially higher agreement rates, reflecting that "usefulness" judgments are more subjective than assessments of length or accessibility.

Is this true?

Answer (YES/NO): NO